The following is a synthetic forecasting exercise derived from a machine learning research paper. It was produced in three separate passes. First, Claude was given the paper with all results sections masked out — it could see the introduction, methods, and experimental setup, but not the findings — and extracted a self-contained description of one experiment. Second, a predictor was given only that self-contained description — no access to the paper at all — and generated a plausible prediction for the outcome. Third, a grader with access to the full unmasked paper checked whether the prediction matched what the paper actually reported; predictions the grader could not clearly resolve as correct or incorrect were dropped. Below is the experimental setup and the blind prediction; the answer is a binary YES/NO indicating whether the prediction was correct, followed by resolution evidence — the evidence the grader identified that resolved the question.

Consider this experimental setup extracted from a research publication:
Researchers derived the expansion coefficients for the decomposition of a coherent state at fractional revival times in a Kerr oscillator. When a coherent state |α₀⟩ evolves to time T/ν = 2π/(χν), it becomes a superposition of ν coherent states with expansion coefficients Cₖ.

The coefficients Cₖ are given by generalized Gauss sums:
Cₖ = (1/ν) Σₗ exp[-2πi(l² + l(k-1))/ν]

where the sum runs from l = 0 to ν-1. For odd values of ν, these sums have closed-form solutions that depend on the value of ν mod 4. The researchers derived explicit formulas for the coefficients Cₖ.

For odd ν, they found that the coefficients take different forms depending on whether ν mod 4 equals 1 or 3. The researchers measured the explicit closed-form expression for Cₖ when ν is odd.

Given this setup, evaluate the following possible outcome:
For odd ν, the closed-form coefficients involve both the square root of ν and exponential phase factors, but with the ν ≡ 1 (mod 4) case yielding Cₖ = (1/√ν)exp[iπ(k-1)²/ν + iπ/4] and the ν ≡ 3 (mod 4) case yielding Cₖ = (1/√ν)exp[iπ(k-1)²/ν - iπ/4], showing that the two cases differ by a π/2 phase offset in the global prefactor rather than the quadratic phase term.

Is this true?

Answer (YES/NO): NO